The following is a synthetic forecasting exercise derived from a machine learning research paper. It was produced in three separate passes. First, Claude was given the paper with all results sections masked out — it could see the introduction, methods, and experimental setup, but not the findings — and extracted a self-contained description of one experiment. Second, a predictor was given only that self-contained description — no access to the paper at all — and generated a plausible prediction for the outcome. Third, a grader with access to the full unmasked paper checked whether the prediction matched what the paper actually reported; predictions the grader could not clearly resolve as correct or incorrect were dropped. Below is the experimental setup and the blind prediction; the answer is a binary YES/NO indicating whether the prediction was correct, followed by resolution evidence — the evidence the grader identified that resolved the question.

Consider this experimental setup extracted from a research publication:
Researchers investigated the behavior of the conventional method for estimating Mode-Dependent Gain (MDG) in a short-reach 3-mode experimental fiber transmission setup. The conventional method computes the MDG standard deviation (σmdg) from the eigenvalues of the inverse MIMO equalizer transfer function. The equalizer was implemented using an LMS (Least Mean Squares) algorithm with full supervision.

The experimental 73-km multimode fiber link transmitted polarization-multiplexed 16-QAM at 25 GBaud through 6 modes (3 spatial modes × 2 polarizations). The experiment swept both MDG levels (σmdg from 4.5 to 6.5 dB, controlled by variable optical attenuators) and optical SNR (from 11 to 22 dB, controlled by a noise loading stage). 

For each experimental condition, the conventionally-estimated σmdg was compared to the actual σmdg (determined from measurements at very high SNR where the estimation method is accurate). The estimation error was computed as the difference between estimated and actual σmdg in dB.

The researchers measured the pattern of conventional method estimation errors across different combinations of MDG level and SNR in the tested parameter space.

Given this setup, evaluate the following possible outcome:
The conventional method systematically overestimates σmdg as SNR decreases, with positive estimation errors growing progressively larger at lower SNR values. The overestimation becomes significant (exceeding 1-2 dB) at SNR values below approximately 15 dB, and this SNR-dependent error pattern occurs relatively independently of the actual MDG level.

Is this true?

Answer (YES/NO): NO